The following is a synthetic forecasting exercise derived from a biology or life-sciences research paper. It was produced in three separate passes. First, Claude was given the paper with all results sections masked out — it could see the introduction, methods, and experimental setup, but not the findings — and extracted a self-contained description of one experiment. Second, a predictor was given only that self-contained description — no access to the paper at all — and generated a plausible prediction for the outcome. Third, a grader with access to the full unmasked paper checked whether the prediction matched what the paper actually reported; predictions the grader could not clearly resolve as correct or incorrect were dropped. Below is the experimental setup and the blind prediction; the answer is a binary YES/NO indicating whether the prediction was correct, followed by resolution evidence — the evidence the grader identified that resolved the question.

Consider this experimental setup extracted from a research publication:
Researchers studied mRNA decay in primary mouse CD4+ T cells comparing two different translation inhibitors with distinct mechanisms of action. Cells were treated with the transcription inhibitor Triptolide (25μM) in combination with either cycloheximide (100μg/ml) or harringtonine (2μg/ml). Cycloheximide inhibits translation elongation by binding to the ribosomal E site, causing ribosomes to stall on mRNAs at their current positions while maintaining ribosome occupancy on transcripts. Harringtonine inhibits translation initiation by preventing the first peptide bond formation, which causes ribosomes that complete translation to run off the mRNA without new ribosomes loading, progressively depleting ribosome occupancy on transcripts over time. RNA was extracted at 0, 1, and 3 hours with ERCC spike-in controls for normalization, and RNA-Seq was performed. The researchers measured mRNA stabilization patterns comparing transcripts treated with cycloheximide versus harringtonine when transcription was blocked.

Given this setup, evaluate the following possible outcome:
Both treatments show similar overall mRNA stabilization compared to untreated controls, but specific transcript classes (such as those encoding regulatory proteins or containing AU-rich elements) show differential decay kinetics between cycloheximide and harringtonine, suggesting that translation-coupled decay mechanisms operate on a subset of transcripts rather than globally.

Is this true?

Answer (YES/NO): NO